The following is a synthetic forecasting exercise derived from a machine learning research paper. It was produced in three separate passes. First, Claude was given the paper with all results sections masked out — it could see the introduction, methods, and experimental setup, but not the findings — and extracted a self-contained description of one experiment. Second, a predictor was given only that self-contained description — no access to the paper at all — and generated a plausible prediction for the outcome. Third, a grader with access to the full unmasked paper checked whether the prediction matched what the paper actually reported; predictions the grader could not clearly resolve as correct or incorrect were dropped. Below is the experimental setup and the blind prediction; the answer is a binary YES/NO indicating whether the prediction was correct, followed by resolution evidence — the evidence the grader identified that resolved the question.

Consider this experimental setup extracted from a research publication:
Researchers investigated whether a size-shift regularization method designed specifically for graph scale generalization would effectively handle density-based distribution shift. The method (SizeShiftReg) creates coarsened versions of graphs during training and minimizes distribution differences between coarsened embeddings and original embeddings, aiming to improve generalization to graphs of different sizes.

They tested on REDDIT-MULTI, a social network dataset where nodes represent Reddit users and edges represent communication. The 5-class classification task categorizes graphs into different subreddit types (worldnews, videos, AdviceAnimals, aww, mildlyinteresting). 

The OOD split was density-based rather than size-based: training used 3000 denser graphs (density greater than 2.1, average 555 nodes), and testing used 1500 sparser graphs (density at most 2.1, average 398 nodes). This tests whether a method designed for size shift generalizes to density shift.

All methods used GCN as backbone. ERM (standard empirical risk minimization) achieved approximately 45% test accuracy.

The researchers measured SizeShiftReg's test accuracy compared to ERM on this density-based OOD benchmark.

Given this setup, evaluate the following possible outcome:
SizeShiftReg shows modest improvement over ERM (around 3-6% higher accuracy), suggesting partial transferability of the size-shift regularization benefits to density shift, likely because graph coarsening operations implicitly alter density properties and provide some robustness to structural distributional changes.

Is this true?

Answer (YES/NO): NO